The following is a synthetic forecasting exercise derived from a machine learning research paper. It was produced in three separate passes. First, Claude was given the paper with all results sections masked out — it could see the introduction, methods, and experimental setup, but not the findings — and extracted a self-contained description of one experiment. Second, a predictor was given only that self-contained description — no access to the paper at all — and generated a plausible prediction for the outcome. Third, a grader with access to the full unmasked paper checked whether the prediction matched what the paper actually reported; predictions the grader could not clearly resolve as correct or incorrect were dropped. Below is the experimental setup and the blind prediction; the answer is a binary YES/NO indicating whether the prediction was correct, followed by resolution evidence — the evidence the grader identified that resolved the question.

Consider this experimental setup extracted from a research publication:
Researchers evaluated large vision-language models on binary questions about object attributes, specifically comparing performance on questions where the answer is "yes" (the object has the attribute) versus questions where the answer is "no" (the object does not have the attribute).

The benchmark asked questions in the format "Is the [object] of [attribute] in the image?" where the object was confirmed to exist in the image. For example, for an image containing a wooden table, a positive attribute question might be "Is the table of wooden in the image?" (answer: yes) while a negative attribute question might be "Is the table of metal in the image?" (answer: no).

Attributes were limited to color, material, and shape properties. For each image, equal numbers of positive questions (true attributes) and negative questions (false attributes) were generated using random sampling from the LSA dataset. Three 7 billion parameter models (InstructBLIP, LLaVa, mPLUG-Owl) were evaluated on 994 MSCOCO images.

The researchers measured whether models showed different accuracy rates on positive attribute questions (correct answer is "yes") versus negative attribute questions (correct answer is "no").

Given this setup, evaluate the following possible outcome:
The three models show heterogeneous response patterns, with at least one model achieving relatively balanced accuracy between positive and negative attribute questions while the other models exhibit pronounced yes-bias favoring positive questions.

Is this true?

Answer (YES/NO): NO